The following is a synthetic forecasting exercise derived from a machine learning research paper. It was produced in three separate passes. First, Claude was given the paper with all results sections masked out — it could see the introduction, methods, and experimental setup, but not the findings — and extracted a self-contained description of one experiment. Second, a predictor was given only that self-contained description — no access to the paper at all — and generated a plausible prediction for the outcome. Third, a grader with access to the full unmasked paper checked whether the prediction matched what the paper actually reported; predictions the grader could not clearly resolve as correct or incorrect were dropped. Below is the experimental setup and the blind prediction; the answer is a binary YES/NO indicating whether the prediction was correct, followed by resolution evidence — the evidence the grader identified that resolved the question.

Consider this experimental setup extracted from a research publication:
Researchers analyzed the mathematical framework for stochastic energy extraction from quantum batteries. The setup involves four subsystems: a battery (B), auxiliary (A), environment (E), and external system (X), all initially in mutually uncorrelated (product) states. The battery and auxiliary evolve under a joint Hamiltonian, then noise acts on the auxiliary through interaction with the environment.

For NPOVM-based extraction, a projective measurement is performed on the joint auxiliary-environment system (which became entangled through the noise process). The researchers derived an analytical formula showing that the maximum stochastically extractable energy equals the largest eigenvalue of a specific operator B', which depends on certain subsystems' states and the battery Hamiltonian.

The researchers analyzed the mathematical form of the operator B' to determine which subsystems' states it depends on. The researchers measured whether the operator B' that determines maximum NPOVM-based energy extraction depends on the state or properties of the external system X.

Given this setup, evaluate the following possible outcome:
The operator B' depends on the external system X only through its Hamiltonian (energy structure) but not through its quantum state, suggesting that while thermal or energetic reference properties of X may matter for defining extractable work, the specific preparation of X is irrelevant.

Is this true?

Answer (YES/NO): NO